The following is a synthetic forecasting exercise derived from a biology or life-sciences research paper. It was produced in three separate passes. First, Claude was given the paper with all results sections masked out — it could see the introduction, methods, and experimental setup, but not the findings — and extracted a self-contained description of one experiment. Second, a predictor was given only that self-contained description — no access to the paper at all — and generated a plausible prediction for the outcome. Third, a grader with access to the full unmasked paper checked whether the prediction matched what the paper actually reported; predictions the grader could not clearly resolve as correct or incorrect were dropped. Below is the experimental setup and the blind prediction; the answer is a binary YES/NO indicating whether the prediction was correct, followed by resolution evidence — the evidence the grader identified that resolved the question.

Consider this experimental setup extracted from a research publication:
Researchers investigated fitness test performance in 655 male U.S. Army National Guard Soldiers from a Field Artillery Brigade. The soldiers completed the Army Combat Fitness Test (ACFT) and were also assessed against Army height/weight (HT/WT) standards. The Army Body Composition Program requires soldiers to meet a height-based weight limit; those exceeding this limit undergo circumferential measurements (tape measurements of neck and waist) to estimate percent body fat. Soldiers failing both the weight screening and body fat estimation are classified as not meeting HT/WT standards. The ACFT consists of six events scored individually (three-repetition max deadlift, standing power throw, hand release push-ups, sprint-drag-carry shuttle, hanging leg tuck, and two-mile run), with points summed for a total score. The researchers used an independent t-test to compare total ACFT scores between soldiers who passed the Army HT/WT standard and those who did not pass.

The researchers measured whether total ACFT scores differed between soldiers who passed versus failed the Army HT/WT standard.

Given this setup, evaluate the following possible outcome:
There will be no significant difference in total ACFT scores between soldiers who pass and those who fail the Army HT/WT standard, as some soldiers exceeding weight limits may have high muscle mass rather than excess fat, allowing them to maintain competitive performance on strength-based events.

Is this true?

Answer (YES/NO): NO